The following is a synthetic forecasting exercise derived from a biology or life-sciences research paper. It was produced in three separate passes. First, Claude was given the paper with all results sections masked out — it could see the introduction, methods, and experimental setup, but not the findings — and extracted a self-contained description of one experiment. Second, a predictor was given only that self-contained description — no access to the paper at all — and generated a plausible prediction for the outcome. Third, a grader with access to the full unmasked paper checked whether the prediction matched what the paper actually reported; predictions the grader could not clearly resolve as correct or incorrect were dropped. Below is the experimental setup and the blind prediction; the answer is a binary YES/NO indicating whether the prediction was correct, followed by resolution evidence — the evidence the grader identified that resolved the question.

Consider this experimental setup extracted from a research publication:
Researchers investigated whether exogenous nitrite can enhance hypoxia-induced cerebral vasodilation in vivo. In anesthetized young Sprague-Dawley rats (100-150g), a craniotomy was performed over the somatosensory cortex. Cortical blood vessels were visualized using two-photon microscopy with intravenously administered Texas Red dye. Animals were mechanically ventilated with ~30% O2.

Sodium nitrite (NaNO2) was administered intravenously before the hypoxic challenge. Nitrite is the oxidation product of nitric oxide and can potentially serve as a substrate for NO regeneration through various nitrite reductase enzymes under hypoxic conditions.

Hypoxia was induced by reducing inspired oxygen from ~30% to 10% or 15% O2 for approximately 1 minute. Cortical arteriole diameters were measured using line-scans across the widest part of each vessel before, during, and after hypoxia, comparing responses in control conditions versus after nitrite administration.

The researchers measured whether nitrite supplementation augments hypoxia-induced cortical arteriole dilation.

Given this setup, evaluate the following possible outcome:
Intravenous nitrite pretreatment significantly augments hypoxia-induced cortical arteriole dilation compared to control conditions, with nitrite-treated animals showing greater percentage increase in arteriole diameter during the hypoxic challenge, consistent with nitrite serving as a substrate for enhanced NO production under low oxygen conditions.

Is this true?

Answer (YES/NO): YES